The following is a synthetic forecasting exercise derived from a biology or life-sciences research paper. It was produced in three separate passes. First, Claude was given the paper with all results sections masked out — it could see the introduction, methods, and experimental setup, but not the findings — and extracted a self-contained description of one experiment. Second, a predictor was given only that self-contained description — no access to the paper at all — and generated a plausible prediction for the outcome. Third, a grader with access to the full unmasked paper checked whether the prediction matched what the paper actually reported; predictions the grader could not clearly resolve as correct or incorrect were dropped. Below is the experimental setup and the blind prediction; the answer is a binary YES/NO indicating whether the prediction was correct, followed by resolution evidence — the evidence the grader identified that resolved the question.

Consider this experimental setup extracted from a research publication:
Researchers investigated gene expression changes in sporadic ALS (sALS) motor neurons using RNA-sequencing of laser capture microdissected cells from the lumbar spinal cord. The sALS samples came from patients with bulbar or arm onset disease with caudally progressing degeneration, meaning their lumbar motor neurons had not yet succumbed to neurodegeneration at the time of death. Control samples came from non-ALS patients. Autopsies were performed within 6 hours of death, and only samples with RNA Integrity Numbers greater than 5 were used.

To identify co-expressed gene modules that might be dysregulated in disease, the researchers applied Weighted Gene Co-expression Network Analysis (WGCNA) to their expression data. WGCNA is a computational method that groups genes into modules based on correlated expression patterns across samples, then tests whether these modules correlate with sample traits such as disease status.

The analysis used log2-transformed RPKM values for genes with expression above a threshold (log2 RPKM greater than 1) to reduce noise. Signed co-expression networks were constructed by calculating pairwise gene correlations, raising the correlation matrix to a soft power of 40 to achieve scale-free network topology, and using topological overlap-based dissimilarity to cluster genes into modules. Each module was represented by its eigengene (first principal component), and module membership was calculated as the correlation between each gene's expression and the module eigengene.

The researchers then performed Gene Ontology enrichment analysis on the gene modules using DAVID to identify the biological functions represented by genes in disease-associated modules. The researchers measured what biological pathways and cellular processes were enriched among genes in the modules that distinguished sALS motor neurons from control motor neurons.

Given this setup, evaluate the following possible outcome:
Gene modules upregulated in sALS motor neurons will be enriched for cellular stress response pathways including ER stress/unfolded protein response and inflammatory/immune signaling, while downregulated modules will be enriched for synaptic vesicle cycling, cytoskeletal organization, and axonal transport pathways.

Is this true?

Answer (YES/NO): NO